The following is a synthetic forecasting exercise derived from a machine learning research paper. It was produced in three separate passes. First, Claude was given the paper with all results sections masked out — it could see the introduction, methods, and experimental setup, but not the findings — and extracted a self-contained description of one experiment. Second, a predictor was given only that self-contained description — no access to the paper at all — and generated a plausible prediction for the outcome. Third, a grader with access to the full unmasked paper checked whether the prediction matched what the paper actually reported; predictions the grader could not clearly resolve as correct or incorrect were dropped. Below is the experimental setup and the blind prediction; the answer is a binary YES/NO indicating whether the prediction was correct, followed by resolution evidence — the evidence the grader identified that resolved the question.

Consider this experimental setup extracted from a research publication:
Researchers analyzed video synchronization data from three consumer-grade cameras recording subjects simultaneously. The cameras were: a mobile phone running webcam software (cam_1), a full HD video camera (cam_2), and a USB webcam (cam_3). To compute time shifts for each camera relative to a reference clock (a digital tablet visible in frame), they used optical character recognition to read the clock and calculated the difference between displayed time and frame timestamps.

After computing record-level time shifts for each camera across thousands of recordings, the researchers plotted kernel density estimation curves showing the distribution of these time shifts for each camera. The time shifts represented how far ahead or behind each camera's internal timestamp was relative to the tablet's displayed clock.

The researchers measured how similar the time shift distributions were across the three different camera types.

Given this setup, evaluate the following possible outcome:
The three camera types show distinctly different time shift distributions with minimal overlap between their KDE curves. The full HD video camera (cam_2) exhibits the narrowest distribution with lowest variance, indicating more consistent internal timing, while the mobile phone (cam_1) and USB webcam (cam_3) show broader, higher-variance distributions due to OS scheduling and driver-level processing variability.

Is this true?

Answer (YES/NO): NO